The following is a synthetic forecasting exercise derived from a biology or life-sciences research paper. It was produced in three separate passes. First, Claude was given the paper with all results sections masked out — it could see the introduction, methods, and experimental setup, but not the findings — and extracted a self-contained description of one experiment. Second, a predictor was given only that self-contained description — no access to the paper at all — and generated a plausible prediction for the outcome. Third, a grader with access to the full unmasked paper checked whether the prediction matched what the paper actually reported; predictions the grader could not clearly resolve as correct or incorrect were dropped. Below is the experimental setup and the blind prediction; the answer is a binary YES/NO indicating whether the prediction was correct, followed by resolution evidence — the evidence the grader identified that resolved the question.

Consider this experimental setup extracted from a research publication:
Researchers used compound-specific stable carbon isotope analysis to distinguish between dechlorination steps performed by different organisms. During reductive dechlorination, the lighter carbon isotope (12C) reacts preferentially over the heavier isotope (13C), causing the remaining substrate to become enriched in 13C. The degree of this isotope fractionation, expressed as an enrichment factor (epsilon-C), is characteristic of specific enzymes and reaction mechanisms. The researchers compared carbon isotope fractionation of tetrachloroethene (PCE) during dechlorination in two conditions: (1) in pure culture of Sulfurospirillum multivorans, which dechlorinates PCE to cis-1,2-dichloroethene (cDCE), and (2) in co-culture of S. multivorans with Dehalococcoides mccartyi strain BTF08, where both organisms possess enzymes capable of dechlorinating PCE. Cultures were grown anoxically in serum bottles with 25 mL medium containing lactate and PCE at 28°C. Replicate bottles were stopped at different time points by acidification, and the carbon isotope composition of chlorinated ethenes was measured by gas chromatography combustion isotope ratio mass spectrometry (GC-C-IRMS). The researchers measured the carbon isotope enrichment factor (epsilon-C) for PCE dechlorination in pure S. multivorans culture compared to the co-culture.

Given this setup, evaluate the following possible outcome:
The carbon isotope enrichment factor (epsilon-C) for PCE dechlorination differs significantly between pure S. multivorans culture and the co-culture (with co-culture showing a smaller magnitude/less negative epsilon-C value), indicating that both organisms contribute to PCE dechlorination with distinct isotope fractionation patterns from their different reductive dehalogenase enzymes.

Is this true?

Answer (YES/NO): NO